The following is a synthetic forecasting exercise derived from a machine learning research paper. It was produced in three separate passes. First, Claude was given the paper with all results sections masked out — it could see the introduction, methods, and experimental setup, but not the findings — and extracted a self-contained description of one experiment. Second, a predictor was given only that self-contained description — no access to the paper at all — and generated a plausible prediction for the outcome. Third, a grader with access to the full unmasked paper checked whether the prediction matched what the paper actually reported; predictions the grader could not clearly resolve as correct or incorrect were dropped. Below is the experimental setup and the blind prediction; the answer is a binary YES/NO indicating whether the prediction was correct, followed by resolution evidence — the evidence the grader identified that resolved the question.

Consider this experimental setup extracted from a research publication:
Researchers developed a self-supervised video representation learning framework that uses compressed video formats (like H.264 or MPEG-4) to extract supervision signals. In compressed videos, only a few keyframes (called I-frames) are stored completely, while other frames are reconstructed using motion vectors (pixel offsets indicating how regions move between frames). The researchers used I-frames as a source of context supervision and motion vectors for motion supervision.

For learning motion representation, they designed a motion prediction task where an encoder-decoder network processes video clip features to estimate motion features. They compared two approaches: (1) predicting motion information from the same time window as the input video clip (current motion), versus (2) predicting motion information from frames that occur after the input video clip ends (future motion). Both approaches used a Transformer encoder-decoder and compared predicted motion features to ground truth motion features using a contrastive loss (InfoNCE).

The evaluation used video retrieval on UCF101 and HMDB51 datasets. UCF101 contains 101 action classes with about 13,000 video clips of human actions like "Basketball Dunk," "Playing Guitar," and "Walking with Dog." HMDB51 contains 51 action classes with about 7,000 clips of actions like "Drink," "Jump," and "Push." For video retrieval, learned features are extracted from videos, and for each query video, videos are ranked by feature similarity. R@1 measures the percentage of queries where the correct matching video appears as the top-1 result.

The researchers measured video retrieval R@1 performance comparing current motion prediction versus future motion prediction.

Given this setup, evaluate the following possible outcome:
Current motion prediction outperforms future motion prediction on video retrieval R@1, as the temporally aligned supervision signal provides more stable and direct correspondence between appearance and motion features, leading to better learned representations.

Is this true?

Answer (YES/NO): NO